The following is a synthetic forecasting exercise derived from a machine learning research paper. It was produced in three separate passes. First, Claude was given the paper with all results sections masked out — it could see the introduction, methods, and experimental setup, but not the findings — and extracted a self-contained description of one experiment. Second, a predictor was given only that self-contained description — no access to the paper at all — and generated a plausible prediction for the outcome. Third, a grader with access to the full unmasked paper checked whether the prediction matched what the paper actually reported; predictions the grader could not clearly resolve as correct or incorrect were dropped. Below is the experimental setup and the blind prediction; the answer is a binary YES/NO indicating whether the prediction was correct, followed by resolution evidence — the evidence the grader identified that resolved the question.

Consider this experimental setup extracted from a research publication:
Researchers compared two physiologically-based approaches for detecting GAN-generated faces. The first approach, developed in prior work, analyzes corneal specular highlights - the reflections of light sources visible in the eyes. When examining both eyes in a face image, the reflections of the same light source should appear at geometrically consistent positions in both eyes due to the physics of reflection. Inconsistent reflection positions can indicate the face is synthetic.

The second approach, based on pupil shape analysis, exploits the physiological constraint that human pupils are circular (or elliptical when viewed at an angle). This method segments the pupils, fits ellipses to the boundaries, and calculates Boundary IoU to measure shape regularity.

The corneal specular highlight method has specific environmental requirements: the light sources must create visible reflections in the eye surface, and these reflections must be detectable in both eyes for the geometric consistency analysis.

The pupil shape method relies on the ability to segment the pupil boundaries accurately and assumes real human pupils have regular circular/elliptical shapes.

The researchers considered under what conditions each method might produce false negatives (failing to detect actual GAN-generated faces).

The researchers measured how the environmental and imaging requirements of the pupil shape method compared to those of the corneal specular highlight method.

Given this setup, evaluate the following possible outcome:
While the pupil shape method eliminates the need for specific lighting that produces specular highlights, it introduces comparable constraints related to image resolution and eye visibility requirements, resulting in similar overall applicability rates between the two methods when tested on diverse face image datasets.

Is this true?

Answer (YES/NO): NO